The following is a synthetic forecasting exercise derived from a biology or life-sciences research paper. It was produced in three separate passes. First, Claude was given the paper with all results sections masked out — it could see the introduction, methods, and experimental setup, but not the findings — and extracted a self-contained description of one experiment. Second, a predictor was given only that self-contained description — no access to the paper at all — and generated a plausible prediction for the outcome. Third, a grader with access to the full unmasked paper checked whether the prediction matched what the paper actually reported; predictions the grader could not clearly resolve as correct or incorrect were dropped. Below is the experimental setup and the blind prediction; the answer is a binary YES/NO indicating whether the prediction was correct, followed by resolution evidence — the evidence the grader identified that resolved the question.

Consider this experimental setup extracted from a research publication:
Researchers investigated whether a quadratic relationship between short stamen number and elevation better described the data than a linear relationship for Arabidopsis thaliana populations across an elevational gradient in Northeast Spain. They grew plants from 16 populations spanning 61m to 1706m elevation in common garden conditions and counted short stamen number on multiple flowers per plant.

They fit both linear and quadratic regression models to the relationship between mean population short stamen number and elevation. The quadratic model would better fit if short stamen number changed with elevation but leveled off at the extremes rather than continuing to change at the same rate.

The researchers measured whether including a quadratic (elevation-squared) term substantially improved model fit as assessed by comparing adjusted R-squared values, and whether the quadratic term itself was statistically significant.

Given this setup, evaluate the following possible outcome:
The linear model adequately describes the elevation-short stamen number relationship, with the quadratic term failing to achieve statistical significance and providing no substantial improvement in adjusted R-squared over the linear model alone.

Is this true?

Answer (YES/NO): NO